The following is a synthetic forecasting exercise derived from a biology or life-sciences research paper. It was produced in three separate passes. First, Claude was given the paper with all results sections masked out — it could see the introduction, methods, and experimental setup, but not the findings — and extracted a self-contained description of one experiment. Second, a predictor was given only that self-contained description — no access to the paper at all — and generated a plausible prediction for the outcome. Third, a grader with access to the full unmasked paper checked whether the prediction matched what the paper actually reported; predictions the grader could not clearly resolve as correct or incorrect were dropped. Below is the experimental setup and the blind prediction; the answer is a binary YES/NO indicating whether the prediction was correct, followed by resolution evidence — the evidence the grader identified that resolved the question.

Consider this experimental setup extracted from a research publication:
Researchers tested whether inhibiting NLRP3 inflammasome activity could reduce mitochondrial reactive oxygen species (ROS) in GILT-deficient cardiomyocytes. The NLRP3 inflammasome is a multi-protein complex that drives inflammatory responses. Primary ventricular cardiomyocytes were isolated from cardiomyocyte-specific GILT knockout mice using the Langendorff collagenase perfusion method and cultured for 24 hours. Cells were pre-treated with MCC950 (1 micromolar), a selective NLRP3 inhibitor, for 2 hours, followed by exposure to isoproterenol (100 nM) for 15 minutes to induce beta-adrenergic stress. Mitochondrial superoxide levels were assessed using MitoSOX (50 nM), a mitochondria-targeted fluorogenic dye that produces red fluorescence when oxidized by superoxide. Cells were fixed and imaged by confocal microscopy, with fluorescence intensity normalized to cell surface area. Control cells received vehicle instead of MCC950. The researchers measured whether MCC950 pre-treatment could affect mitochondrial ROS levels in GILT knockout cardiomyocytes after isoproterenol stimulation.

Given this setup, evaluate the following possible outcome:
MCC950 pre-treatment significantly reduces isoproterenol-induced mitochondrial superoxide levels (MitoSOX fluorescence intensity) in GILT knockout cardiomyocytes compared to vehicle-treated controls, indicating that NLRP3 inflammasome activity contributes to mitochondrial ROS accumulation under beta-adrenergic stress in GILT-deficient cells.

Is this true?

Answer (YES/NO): YES